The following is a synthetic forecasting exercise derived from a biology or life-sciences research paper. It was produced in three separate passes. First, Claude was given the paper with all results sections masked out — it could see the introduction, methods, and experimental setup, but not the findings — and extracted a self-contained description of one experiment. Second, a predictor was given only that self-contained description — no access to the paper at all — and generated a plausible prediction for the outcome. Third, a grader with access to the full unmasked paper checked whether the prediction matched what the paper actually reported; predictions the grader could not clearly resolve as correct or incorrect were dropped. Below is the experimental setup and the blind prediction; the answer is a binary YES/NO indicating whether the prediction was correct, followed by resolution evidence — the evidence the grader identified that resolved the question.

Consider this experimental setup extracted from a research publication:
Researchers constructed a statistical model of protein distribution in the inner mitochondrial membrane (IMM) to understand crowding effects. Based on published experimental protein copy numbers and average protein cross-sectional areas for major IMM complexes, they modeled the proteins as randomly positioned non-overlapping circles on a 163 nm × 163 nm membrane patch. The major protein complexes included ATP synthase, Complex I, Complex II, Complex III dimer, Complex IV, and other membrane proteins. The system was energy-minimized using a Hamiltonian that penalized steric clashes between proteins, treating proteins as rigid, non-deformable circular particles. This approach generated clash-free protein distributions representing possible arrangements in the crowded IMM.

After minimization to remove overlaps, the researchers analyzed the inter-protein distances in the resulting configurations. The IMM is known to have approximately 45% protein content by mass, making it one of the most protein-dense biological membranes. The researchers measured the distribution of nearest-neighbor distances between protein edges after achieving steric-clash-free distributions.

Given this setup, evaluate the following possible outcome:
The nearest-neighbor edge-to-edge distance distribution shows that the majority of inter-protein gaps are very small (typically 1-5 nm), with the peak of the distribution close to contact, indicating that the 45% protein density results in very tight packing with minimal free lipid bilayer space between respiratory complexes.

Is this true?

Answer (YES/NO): NO